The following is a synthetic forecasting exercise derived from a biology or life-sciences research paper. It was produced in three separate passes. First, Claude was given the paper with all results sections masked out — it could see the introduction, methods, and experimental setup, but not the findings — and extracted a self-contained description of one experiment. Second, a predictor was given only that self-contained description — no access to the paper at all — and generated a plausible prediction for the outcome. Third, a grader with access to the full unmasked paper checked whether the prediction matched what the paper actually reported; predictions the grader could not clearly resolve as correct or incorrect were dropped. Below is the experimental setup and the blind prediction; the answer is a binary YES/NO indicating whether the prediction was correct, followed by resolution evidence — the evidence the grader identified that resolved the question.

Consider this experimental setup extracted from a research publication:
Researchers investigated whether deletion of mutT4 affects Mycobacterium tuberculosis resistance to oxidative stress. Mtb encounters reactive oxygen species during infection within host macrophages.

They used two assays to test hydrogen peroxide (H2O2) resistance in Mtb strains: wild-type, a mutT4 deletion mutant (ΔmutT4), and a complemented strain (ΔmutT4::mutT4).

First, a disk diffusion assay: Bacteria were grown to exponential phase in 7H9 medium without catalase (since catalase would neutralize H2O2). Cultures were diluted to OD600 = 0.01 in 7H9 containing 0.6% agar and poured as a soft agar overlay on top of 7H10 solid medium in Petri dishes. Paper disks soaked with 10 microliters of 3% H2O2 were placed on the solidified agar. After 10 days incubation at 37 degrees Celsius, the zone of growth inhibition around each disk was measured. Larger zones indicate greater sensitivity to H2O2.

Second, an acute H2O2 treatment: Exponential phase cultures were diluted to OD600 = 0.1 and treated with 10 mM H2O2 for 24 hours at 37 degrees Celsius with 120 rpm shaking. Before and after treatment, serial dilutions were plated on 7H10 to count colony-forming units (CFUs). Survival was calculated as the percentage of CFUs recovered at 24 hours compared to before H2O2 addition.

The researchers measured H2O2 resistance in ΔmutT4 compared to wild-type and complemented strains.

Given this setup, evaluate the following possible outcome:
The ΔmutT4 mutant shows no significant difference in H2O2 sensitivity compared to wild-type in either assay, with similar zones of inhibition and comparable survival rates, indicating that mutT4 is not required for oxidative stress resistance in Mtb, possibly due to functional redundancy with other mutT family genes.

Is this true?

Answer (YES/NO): NO